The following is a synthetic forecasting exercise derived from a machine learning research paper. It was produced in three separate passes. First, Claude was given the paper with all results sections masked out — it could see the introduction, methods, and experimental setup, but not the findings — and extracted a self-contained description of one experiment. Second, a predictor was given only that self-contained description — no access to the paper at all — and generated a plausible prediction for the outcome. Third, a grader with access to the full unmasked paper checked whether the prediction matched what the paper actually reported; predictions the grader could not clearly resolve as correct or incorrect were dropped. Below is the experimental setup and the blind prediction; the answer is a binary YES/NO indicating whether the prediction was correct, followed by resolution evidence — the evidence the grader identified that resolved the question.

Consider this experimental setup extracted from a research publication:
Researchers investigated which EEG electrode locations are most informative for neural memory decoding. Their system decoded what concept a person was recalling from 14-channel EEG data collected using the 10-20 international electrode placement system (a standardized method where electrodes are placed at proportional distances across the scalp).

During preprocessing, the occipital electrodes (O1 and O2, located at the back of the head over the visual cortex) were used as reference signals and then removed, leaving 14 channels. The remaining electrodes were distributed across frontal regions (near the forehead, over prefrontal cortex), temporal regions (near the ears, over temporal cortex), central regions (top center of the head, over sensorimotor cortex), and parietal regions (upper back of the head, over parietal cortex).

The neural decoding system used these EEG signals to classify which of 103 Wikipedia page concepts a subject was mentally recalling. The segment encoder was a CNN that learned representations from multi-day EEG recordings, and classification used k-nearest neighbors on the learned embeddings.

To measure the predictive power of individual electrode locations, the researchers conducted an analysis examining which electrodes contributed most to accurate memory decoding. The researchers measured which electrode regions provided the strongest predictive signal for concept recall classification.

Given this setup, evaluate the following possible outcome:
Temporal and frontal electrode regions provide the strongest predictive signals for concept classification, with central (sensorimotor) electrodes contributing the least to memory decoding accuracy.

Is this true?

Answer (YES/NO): NO